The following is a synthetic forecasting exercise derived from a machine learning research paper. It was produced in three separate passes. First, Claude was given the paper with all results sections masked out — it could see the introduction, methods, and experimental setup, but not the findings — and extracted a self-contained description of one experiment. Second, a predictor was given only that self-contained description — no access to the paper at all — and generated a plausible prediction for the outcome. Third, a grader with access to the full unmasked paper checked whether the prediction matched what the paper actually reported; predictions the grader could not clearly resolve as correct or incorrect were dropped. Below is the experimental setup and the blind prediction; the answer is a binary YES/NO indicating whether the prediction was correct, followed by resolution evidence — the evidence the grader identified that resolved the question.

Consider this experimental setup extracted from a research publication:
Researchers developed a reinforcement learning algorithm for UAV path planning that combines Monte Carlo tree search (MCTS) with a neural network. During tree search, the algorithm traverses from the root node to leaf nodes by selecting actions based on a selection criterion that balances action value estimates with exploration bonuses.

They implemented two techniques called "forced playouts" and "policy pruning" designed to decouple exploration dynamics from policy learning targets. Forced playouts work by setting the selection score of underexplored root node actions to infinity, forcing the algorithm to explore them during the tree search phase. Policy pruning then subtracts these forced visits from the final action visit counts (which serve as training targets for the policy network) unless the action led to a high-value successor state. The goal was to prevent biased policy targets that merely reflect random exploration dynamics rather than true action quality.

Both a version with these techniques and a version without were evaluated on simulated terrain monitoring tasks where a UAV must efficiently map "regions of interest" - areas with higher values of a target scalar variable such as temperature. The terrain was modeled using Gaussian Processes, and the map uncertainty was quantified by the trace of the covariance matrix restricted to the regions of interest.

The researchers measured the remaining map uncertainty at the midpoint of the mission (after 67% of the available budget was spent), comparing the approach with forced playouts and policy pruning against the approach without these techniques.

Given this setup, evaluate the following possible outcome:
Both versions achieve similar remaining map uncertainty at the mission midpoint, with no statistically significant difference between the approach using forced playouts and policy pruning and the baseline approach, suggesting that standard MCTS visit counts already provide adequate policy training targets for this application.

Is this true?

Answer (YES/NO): NO